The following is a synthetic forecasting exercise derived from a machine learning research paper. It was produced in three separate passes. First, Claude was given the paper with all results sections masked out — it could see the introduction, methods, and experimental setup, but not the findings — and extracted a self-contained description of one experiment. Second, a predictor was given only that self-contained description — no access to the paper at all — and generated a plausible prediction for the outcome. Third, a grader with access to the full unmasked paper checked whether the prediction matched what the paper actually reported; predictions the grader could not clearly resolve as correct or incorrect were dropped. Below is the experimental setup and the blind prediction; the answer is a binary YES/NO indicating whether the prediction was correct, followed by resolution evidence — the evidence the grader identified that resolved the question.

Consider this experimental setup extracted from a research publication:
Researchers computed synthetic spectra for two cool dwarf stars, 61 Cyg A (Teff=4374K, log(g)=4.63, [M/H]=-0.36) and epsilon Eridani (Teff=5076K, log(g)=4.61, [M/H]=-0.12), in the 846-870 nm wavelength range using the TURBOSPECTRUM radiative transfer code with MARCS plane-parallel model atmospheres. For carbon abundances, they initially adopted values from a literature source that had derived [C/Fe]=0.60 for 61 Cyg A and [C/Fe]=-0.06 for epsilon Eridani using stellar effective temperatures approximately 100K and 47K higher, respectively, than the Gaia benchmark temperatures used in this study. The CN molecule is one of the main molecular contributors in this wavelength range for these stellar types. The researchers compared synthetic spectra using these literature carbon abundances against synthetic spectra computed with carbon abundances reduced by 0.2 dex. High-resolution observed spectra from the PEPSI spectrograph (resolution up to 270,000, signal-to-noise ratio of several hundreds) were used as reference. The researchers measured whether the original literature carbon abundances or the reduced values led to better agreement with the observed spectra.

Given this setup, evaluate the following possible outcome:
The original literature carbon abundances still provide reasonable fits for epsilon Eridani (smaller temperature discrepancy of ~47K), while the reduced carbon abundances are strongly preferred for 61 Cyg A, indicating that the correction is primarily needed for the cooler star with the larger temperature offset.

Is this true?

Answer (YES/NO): NO